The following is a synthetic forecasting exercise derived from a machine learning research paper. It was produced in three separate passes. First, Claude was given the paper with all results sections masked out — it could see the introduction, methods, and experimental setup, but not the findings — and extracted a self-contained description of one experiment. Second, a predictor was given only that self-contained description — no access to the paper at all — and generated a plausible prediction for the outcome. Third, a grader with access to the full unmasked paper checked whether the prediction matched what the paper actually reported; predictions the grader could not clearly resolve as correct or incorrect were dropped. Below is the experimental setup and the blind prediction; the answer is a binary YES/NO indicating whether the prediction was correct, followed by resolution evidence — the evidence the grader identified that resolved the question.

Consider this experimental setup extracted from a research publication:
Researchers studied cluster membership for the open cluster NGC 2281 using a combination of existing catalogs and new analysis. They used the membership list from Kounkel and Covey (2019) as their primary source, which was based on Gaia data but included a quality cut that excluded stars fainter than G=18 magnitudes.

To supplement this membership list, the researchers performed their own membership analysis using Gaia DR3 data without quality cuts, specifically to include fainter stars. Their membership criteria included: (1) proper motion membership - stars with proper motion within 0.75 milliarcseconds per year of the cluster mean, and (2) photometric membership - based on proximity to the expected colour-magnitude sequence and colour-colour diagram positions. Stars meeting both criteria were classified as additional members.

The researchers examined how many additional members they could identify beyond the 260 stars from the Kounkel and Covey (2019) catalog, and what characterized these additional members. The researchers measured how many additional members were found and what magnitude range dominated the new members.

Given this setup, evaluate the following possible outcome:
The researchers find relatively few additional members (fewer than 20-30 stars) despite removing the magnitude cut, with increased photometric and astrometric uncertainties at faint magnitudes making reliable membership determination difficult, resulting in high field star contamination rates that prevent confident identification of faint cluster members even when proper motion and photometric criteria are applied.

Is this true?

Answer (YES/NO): NO